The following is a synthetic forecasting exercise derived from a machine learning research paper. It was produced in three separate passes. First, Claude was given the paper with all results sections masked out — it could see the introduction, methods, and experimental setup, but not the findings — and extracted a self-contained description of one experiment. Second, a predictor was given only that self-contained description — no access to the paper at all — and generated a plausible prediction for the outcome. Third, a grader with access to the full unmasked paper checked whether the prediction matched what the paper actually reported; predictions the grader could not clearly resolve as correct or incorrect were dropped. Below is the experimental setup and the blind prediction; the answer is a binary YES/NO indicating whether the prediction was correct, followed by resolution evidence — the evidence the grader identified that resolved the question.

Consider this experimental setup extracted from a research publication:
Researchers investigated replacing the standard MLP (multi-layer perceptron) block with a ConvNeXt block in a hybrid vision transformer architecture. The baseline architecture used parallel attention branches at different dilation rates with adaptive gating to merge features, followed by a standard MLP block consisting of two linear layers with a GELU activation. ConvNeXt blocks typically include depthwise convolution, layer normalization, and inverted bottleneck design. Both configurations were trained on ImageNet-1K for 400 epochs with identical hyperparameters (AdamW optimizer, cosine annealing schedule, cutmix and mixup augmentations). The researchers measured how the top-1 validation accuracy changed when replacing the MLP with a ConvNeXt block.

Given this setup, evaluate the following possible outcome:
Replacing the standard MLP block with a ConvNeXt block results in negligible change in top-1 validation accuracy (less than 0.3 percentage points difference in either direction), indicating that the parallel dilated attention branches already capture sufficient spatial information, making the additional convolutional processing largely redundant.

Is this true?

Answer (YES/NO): NO